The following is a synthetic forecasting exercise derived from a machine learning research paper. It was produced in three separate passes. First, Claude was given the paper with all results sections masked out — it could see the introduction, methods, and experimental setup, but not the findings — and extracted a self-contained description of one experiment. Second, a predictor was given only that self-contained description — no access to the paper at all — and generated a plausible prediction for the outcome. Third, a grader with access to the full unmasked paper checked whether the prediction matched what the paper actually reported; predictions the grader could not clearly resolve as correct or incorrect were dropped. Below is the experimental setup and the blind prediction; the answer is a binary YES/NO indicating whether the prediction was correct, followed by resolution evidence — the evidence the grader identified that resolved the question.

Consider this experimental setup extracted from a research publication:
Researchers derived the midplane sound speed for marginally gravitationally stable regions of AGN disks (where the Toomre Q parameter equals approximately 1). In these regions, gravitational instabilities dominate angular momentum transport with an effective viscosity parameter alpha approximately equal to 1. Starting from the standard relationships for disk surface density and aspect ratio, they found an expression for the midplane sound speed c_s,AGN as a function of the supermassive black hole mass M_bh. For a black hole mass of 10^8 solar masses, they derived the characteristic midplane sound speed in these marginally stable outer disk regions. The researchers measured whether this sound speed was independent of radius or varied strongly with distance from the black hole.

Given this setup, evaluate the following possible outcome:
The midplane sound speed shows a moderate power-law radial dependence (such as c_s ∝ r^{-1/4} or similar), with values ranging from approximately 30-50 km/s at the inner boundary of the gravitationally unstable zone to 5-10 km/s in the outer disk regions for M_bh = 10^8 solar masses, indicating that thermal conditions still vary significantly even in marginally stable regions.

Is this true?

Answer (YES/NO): NO